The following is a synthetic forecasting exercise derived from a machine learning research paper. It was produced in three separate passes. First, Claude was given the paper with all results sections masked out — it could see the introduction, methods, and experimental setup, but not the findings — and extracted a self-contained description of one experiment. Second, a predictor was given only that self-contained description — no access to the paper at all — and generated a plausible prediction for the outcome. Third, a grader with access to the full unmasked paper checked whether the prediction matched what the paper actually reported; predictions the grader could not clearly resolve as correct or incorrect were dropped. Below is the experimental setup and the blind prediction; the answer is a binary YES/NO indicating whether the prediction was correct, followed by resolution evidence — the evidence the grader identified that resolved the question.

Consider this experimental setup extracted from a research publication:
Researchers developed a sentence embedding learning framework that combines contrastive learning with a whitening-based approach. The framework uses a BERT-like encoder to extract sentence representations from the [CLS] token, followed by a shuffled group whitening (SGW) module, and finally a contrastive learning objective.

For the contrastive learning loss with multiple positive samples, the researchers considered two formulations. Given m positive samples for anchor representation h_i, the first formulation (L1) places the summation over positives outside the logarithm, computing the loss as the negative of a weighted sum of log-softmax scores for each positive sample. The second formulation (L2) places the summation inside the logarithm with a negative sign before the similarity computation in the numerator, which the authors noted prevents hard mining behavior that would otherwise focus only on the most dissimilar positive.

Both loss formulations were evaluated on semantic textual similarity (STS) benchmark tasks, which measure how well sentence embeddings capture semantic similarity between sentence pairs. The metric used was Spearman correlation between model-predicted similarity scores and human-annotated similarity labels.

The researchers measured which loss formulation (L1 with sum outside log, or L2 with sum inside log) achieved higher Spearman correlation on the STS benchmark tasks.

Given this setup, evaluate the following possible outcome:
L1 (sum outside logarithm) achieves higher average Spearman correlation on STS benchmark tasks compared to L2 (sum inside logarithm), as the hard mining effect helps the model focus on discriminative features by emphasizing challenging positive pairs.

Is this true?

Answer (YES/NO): NO